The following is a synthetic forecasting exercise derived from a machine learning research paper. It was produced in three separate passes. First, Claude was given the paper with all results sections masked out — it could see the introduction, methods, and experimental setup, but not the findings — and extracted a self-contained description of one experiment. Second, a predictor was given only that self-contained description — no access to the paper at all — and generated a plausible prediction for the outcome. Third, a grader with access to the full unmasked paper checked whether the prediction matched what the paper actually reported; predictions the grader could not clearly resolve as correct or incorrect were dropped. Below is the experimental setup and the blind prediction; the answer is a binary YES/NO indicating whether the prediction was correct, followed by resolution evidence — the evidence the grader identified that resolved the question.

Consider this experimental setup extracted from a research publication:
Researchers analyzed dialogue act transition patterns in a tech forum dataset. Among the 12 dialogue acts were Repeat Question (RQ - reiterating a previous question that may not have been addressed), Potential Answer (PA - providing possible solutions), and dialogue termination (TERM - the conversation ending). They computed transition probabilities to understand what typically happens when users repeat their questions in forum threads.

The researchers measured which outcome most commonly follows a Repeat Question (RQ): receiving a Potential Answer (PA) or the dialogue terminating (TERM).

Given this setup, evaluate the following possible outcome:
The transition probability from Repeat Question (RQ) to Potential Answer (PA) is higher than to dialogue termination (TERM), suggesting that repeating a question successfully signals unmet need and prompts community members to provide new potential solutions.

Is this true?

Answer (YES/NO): NO